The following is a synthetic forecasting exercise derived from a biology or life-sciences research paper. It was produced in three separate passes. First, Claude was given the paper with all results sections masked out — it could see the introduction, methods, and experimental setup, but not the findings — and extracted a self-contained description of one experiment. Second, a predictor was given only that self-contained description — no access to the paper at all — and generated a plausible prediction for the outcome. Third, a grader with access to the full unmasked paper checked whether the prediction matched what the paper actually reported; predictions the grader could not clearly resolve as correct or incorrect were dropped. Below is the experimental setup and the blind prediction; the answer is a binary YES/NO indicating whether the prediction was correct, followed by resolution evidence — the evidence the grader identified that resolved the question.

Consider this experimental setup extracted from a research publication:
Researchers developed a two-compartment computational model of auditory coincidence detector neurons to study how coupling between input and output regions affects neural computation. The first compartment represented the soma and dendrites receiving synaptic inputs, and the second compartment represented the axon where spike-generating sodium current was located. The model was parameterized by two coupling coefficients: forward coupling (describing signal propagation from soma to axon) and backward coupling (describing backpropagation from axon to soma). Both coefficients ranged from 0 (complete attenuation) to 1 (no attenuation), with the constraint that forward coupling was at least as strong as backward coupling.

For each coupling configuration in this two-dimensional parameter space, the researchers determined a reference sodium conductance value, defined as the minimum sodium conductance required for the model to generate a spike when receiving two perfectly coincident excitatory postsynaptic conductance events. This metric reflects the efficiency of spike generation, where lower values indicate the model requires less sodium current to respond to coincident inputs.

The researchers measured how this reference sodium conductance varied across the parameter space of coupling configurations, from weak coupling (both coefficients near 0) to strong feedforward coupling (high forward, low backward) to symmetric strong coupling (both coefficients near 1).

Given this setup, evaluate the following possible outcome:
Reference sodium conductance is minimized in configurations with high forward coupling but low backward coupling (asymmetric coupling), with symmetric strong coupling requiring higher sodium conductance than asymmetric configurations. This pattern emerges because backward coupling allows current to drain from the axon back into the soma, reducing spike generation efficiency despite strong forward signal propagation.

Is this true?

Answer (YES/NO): YES